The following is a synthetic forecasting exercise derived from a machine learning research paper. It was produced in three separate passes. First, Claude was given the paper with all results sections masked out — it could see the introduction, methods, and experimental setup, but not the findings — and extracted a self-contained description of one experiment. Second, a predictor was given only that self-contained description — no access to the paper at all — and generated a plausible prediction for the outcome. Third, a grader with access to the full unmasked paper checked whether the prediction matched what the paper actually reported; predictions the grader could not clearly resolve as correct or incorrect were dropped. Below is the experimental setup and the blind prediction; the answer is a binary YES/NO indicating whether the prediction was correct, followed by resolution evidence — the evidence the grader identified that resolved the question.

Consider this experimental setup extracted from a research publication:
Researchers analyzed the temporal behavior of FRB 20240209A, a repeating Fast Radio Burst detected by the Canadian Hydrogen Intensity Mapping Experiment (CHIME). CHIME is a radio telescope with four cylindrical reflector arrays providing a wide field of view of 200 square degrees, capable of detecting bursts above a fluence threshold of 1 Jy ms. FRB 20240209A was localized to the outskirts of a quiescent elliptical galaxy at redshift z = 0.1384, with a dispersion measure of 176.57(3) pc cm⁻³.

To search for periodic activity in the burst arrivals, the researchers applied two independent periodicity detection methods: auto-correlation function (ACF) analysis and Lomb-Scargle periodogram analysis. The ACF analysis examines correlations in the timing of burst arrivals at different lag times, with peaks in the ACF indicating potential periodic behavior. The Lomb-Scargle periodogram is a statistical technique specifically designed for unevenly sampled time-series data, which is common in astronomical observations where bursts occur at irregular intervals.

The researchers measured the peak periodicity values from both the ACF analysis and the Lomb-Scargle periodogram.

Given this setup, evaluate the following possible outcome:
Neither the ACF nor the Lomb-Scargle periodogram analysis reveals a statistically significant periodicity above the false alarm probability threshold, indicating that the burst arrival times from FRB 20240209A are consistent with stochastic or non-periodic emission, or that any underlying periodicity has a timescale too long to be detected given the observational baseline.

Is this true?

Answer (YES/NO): NO